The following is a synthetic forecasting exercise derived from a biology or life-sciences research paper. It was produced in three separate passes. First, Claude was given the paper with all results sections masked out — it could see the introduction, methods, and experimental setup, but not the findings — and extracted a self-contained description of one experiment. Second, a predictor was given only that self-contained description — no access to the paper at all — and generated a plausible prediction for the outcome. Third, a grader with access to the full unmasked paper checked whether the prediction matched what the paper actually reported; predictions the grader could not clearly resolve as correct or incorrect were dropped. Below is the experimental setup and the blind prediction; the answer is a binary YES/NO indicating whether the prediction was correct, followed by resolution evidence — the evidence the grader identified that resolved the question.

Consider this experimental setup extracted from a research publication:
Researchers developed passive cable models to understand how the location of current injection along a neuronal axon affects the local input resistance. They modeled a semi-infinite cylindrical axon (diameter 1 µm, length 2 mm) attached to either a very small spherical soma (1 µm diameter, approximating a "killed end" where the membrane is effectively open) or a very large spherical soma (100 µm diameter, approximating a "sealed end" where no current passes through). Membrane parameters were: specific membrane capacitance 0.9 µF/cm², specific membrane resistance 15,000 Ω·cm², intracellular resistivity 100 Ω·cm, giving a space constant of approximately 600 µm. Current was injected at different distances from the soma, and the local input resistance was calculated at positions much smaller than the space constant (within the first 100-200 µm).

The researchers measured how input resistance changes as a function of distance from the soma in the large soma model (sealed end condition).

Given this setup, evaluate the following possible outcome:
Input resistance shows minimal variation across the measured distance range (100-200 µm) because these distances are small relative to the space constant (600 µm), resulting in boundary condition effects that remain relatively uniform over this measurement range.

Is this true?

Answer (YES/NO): NO